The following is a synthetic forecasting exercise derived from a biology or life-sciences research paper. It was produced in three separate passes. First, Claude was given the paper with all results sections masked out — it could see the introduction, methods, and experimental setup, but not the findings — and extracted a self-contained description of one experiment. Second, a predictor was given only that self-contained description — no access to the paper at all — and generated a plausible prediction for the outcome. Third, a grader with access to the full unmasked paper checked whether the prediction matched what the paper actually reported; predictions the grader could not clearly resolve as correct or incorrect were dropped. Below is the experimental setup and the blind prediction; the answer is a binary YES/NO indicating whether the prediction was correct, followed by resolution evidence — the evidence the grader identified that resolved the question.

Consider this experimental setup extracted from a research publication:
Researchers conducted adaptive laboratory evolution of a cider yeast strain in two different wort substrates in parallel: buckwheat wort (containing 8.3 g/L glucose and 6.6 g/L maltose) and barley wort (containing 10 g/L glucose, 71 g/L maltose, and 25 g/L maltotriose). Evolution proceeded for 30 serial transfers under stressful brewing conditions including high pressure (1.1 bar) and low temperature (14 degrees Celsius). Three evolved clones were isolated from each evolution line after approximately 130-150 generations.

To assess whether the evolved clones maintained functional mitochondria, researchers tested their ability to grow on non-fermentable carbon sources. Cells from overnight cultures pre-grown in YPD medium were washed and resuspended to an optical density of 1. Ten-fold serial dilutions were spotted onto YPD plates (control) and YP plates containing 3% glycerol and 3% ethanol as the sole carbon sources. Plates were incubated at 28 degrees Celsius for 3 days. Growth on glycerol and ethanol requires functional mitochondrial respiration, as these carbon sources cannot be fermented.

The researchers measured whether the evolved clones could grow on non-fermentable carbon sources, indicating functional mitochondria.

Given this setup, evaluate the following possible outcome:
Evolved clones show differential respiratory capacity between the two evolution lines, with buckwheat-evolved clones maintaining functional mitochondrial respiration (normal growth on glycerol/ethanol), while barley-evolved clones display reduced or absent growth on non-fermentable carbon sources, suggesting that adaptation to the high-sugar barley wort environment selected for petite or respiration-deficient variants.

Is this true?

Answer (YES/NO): NO